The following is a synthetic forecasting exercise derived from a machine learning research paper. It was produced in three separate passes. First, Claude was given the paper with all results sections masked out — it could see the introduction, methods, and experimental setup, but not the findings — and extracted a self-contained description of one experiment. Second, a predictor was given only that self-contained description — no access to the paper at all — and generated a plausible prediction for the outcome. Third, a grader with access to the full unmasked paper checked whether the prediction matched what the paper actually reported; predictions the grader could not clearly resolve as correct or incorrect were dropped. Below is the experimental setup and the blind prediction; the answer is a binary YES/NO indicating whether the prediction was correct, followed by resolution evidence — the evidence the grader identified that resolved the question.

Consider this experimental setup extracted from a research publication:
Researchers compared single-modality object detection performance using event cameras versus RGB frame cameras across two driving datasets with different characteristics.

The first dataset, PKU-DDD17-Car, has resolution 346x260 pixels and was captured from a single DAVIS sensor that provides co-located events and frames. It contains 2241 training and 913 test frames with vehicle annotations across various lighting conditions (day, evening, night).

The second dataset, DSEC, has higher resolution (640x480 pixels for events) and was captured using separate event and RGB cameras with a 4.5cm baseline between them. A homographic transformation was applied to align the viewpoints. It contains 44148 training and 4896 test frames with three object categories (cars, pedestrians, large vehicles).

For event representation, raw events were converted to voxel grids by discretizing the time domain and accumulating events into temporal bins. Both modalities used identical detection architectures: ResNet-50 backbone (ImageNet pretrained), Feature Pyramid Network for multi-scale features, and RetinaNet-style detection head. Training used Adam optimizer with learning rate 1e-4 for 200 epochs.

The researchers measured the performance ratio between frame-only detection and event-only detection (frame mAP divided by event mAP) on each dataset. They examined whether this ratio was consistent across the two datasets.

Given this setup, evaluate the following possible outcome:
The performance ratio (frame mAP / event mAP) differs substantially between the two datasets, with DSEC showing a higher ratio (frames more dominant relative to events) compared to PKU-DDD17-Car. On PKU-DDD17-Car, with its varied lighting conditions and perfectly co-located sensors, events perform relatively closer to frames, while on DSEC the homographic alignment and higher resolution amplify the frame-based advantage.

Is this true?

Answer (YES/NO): NO